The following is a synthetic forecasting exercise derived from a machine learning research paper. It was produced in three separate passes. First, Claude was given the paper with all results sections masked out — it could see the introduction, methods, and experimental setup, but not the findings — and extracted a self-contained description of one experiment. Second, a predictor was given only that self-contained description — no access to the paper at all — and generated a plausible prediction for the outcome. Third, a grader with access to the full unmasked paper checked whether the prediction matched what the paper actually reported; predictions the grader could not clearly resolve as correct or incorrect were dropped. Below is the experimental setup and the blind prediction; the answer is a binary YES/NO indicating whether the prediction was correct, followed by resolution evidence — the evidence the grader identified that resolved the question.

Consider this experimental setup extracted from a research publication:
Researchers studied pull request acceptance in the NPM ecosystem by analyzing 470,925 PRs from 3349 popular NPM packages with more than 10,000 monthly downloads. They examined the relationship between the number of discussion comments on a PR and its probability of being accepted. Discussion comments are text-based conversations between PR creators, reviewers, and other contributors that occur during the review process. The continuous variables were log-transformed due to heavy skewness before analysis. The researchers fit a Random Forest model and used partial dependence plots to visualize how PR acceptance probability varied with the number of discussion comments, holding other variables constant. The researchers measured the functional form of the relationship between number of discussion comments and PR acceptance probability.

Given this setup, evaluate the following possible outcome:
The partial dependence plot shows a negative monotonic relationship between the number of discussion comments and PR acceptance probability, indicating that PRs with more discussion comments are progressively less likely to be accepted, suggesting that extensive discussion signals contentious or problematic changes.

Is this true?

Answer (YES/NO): YES